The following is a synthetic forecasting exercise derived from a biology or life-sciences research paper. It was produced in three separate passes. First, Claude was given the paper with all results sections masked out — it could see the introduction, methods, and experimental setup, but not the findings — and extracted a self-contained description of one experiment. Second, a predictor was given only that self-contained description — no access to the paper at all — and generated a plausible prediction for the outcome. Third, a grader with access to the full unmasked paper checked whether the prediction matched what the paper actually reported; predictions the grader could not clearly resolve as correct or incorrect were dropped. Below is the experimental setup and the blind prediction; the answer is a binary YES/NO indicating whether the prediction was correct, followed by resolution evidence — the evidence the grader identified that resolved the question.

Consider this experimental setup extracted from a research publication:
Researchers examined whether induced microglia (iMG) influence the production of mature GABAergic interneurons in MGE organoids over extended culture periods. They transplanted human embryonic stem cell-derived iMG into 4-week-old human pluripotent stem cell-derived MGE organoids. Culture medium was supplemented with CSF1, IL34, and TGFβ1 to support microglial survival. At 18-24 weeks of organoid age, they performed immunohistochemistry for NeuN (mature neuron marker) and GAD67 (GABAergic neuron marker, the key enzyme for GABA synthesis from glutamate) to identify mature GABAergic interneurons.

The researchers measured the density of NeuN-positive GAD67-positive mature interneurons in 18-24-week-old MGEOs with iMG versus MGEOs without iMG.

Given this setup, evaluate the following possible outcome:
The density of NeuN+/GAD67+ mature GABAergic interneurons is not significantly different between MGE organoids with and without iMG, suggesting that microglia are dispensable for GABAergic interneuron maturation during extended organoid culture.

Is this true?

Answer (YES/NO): NO